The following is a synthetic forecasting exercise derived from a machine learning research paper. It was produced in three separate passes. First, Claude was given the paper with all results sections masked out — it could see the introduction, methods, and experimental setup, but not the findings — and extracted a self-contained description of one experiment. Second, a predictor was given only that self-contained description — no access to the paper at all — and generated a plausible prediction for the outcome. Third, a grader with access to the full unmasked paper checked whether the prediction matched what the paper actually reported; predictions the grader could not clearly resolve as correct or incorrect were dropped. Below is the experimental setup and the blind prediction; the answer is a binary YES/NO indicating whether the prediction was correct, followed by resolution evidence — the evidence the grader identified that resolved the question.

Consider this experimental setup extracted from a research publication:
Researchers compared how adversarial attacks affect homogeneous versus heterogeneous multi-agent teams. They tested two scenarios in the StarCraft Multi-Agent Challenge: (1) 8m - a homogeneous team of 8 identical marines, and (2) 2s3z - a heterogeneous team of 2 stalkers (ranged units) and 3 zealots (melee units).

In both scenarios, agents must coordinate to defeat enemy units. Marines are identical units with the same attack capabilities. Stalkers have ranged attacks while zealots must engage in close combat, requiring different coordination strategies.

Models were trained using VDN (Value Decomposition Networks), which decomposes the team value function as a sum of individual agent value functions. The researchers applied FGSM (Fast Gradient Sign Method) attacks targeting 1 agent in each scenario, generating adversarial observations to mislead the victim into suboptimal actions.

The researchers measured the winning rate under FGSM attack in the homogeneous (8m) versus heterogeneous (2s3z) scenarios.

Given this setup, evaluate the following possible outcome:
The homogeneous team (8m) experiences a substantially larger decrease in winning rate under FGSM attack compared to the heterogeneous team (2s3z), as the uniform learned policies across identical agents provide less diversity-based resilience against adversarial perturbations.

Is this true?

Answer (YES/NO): NO